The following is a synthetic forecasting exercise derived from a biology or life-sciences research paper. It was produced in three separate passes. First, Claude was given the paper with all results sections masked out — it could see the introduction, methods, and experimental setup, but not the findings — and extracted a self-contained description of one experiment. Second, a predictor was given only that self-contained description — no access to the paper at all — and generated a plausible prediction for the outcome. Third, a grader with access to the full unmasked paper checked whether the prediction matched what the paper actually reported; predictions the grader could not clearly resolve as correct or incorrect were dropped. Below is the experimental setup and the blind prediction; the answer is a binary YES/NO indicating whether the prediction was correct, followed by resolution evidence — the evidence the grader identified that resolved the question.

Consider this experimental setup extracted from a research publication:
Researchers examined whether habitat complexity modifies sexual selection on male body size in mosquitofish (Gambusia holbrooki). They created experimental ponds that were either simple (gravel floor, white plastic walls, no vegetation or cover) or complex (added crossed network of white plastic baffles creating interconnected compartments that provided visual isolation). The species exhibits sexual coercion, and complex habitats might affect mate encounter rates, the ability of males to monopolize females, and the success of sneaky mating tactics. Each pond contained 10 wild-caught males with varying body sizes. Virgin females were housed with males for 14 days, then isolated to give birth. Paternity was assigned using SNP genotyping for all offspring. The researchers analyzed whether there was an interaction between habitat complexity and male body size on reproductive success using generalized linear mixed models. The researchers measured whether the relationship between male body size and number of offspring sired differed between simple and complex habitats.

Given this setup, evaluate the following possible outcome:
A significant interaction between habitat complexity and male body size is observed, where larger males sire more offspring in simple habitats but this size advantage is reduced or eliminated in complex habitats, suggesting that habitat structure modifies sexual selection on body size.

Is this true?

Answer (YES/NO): NO